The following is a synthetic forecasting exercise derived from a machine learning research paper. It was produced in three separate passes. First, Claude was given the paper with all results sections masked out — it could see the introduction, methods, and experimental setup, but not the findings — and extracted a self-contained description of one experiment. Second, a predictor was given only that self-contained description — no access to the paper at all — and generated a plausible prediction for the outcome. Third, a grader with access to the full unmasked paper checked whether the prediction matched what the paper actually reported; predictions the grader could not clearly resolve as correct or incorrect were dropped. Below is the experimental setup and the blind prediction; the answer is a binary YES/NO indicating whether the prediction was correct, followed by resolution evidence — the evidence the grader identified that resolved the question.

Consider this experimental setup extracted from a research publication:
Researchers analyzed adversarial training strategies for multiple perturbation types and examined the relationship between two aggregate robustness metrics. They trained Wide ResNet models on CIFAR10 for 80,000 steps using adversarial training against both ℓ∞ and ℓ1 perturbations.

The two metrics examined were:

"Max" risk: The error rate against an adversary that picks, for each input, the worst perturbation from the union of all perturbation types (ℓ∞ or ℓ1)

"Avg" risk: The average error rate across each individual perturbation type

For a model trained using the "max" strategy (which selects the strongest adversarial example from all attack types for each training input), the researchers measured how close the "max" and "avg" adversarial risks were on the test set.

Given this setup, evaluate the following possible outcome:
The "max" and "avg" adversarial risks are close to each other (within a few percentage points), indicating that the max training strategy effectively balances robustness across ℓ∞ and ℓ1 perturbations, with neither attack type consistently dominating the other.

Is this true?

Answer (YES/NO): YES